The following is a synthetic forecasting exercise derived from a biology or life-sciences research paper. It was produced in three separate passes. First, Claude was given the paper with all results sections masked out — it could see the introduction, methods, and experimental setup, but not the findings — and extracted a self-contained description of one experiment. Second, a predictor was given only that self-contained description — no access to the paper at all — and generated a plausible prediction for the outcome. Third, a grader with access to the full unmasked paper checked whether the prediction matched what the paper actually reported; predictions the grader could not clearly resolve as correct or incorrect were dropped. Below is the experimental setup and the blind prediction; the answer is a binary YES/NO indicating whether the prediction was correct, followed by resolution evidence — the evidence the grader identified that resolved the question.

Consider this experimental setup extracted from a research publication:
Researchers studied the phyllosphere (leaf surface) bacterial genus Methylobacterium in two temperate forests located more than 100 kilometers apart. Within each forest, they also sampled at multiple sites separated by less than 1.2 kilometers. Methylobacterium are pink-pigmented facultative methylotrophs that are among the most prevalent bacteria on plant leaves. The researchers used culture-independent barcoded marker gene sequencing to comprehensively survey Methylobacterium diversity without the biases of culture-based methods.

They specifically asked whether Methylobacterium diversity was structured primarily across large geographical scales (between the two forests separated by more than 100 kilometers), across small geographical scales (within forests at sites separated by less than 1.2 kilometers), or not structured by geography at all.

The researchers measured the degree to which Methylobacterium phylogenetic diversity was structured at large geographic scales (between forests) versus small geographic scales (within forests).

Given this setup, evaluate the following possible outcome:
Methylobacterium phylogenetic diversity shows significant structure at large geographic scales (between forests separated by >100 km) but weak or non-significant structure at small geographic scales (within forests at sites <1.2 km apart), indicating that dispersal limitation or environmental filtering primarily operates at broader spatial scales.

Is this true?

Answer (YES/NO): NO